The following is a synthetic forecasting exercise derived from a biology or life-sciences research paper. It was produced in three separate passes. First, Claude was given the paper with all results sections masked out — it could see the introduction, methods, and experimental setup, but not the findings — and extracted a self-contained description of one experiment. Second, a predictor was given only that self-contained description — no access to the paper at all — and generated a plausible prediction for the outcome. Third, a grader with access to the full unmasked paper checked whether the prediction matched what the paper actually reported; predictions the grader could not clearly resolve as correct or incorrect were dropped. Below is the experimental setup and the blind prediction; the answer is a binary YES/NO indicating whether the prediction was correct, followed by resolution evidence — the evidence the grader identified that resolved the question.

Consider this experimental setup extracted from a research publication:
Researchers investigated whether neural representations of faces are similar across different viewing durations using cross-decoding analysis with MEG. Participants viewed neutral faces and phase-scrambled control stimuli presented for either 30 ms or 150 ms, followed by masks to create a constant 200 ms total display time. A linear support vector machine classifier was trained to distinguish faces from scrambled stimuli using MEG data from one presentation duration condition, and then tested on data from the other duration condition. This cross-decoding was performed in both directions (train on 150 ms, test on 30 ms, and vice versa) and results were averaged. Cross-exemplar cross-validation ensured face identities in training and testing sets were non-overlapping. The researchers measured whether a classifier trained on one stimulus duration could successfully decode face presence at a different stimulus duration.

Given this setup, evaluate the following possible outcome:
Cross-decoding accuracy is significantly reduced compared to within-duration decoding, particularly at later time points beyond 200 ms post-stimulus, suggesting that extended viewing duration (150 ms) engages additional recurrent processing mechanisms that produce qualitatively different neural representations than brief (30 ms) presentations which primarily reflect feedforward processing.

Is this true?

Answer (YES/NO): NO